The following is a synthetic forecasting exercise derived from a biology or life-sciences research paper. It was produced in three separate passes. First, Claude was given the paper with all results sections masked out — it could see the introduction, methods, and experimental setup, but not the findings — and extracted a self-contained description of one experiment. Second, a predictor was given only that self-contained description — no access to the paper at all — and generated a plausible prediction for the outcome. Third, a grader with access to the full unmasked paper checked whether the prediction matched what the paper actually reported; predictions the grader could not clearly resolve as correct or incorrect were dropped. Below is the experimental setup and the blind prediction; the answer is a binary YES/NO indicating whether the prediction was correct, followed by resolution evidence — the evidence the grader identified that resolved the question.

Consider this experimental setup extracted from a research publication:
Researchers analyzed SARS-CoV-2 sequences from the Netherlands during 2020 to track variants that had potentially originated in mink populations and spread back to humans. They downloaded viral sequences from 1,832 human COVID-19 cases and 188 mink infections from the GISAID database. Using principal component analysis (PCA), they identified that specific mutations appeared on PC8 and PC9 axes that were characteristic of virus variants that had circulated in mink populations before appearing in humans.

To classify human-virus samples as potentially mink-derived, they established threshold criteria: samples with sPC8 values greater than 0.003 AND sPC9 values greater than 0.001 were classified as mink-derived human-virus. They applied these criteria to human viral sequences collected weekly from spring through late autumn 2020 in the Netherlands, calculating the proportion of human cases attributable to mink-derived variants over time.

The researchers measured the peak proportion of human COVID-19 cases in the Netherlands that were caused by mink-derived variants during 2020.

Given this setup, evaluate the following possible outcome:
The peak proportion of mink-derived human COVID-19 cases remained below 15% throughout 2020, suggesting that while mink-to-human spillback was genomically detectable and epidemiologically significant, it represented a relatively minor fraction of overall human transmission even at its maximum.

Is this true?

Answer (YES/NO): NO